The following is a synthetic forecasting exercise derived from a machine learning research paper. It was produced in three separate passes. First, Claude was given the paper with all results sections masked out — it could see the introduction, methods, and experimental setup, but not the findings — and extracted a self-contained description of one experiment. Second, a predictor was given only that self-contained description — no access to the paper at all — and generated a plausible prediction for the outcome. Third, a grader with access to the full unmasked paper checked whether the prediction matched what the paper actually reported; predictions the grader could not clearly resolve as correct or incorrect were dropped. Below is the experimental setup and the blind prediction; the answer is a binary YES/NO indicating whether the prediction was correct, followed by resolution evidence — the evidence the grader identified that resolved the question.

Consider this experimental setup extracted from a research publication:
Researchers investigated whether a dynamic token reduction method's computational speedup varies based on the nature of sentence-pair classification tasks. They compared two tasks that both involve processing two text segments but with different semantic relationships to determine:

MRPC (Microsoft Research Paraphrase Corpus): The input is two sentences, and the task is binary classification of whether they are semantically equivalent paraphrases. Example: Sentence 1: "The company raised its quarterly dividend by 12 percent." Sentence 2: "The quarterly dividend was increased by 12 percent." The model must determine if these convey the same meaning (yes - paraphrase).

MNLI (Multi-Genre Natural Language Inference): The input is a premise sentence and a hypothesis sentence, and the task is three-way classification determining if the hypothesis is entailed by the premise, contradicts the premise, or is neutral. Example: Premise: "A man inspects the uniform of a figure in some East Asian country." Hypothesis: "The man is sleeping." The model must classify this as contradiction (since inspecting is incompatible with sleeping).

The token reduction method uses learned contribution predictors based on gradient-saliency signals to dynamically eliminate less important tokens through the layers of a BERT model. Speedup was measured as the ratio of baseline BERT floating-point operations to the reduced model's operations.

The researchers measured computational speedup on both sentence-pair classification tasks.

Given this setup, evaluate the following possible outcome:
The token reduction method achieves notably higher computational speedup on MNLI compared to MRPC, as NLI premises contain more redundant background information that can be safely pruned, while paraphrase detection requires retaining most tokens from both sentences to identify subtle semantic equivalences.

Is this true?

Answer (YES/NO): NO